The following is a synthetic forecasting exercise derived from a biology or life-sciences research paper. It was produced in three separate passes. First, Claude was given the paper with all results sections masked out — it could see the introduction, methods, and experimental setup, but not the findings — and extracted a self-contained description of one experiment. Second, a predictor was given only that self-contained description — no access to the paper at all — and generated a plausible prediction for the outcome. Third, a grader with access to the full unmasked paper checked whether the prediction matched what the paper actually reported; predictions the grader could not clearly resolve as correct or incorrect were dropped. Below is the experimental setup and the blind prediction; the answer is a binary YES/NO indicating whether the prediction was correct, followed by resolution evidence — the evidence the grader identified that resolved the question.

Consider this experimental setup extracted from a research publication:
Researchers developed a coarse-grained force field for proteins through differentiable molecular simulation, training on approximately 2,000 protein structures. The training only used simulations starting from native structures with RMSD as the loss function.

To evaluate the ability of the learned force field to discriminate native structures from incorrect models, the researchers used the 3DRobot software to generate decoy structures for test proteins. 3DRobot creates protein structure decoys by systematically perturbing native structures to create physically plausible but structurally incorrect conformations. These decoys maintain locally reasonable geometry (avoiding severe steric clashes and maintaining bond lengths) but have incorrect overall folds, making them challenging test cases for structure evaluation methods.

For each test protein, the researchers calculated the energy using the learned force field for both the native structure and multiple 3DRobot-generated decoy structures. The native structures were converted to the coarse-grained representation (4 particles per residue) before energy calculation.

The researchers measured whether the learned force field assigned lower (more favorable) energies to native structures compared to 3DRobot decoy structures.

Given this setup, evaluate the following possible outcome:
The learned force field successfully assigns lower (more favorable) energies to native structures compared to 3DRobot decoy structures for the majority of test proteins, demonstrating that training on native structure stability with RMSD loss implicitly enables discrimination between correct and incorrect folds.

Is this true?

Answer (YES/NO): YES